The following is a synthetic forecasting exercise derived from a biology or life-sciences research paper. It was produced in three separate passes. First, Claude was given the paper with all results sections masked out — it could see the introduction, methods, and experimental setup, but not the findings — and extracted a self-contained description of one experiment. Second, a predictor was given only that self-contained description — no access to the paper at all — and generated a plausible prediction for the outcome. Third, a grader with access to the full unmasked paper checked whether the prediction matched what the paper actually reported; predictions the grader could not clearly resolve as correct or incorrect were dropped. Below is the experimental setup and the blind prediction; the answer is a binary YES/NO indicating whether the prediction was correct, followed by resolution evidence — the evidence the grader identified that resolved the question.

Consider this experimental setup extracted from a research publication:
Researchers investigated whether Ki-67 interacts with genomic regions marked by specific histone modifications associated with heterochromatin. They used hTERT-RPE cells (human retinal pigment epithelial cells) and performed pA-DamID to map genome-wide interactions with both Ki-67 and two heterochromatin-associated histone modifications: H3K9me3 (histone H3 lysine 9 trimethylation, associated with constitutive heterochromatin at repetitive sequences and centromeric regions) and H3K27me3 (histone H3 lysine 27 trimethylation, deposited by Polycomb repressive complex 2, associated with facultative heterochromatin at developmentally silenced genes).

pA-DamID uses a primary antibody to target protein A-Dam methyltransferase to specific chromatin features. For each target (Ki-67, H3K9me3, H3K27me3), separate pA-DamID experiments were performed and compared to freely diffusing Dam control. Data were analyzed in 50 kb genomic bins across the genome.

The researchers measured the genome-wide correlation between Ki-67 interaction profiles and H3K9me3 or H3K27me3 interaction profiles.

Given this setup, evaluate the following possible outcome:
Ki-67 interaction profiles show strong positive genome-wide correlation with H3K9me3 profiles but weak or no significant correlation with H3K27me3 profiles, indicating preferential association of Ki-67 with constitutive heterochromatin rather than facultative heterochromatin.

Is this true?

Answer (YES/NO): NO